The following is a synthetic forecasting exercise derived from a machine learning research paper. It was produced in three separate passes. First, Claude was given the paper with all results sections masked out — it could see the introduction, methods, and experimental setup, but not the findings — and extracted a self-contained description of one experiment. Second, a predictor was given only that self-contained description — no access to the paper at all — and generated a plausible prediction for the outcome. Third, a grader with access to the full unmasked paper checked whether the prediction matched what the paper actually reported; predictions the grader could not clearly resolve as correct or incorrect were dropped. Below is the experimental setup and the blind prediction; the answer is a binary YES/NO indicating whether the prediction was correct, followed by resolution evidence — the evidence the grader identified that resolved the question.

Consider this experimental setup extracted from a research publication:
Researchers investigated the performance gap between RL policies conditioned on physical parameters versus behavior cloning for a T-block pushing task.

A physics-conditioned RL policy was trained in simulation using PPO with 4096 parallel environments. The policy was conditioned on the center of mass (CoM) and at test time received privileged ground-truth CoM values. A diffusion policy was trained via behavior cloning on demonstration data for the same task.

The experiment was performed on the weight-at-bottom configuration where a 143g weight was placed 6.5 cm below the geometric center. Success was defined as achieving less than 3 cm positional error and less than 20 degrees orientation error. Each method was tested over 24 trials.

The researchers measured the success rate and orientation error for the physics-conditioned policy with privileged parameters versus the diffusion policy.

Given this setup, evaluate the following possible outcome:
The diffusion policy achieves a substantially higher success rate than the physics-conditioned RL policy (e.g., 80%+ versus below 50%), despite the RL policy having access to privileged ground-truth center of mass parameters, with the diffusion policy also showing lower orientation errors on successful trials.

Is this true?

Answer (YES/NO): NO